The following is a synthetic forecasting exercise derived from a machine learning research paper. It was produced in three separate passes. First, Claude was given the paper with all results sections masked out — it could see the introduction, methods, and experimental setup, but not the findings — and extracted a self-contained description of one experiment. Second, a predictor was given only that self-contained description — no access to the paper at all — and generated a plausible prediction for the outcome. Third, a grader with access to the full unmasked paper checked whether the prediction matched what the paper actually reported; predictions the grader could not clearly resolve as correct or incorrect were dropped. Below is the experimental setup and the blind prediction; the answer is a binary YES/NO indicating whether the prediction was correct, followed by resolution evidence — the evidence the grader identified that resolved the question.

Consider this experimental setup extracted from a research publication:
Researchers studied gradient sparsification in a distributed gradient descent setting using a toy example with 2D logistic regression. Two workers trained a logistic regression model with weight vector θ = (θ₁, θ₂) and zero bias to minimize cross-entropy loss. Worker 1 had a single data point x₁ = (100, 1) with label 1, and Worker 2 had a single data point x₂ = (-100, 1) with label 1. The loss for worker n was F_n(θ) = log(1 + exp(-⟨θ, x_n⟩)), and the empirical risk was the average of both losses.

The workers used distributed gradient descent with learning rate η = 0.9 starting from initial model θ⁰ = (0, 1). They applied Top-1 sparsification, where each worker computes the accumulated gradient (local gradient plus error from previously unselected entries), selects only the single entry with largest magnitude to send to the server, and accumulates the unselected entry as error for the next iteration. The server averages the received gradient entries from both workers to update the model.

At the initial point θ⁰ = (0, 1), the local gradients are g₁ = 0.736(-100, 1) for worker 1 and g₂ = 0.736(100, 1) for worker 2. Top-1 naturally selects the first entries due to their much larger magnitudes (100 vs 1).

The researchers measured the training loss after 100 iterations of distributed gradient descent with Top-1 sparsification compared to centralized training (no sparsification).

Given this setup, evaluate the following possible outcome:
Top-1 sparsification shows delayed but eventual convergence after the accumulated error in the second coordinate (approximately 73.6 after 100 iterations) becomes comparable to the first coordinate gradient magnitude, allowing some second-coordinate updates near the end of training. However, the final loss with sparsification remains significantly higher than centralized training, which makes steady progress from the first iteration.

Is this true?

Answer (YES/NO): NO